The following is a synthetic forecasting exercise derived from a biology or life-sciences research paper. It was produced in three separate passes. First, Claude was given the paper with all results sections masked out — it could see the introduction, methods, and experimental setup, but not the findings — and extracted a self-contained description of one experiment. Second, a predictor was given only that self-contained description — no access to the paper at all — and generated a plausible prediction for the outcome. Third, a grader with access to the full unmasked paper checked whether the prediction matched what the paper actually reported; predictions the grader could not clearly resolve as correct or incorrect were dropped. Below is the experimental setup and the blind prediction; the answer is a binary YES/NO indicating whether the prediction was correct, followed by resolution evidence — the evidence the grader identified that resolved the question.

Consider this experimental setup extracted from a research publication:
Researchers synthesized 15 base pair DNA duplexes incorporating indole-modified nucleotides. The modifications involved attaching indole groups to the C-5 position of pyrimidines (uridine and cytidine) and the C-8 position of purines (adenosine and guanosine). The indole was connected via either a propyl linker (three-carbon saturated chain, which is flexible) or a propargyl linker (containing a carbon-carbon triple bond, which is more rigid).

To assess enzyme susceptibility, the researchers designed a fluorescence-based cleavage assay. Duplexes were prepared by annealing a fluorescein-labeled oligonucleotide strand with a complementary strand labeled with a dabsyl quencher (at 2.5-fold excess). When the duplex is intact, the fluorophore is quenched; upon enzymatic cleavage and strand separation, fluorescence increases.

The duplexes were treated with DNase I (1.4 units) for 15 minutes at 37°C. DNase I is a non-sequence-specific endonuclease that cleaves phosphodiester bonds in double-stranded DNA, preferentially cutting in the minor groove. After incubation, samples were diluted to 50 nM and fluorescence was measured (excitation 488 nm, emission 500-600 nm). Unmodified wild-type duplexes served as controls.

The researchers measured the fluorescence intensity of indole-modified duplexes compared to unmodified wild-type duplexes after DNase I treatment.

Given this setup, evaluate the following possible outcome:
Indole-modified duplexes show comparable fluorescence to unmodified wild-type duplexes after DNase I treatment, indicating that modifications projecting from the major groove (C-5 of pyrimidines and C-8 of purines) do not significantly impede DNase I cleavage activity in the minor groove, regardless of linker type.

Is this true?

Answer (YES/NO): NO